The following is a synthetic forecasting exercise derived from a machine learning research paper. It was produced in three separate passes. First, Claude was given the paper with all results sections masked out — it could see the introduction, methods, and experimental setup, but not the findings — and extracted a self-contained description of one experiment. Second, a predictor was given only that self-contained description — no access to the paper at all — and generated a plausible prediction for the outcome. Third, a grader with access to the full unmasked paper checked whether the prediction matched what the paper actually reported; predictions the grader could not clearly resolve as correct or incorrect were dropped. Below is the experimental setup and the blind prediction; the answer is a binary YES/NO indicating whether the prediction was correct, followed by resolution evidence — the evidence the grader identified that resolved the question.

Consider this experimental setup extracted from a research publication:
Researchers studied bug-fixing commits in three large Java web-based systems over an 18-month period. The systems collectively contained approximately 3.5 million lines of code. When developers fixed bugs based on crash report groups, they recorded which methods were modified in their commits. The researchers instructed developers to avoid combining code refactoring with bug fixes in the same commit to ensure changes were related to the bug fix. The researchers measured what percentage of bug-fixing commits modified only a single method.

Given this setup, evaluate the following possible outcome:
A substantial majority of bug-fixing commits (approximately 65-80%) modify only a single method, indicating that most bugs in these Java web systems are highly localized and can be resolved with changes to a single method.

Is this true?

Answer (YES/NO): NO